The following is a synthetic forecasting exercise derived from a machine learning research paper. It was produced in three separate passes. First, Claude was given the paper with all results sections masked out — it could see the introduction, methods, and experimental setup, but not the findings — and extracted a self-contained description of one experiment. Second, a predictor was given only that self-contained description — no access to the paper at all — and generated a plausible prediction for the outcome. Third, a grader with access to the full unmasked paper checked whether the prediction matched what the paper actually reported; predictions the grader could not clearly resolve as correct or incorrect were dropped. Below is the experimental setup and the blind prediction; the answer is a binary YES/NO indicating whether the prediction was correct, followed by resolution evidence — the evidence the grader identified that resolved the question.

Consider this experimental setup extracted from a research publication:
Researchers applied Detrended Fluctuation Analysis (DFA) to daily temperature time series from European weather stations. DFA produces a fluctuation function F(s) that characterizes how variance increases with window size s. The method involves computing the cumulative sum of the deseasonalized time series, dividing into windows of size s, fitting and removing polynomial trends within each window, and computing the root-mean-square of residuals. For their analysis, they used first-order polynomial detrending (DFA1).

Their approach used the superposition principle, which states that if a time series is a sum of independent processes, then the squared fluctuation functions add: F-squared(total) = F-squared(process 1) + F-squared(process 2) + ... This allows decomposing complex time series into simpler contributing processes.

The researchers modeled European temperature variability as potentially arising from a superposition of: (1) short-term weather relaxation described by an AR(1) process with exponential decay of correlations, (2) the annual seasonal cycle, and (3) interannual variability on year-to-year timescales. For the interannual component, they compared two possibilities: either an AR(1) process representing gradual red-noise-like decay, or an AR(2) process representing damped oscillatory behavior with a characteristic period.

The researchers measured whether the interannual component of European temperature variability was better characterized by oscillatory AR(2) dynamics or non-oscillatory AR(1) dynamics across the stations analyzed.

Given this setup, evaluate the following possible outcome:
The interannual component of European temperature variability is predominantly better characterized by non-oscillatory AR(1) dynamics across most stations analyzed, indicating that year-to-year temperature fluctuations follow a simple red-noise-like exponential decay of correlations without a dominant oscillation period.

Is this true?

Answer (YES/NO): NO